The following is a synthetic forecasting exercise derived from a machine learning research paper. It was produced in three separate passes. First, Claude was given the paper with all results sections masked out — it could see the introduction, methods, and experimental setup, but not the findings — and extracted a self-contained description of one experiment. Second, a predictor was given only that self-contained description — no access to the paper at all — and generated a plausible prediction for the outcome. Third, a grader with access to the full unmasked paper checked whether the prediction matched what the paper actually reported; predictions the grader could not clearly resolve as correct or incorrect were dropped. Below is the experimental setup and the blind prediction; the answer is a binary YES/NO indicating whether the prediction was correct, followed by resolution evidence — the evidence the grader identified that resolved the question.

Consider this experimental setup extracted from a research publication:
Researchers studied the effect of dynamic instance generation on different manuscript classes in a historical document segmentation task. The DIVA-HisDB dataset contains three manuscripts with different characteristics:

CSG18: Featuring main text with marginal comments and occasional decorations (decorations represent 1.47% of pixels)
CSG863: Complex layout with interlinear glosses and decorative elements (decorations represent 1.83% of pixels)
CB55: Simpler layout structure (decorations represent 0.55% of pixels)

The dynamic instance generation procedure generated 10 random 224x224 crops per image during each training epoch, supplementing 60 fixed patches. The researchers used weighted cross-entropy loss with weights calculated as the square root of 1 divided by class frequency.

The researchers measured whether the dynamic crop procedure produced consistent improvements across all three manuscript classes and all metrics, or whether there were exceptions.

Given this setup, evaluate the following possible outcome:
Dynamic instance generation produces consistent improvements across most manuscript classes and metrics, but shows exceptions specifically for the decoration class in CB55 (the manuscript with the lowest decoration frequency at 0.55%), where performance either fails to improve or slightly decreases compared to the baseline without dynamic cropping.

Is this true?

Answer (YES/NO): NO